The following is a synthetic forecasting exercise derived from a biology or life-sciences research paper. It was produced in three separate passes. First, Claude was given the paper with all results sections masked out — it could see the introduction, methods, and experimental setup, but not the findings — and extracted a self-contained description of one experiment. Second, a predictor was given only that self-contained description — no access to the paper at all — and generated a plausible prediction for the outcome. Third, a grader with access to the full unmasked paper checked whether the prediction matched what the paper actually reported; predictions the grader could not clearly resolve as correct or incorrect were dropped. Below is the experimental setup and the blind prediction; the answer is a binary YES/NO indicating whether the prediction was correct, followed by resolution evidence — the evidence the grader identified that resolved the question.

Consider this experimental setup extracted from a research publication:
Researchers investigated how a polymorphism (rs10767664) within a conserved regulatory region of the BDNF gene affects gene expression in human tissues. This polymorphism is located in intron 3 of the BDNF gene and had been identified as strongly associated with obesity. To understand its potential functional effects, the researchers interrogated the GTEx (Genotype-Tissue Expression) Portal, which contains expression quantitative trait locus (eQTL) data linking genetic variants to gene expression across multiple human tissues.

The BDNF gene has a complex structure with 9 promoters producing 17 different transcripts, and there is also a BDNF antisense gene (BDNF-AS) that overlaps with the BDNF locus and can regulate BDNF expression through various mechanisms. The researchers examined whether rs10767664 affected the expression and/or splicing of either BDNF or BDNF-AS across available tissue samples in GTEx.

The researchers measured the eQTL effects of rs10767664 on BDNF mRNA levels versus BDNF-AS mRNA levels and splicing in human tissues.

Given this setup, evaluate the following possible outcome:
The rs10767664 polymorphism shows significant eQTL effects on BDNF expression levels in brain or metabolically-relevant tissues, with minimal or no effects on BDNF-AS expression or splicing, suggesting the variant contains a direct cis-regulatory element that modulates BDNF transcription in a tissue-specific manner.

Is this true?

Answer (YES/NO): NO